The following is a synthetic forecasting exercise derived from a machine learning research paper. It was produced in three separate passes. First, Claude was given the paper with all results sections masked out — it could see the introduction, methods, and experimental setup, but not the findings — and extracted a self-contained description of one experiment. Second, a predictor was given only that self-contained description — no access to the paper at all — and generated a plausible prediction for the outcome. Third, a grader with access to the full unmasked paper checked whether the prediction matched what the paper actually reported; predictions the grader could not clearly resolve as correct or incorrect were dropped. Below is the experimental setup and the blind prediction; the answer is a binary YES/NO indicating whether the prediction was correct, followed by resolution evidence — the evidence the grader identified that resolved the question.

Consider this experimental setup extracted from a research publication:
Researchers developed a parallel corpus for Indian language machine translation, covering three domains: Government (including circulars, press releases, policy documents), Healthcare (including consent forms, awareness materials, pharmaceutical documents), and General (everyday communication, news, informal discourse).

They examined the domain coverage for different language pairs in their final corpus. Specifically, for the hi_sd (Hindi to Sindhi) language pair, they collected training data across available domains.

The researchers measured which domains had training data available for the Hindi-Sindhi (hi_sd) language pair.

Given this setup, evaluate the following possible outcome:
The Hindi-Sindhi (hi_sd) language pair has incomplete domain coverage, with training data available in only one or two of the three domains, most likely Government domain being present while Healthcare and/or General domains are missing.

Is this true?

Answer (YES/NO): NO